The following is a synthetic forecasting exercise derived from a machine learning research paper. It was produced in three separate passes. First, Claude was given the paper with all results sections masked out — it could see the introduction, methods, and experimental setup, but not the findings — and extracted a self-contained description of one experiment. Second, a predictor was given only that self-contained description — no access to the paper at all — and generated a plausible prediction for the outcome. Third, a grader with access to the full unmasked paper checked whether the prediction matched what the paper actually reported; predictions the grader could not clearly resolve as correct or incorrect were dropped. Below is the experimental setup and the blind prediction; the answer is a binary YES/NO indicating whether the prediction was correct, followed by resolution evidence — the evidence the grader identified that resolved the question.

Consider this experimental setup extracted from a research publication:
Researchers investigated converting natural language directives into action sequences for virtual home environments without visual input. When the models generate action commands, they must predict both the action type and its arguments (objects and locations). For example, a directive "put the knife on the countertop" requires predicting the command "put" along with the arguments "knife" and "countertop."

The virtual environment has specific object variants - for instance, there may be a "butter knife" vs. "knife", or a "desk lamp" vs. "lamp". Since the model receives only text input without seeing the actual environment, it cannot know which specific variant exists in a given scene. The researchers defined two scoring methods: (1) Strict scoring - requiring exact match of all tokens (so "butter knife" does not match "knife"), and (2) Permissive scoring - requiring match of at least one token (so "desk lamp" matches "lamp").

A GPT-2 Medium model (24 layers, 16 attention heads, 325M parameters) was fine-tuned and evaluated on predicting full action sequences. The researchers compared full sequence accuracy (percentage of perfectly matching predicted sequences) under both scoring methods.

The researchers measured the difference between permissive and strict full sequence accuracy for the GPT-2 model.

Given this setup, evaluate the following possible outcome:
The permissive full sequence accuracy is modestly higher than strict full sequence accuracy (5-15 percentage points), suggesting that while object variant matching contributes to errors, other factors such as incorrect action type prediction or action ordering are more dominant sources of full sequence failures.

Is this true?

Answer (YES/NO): NO